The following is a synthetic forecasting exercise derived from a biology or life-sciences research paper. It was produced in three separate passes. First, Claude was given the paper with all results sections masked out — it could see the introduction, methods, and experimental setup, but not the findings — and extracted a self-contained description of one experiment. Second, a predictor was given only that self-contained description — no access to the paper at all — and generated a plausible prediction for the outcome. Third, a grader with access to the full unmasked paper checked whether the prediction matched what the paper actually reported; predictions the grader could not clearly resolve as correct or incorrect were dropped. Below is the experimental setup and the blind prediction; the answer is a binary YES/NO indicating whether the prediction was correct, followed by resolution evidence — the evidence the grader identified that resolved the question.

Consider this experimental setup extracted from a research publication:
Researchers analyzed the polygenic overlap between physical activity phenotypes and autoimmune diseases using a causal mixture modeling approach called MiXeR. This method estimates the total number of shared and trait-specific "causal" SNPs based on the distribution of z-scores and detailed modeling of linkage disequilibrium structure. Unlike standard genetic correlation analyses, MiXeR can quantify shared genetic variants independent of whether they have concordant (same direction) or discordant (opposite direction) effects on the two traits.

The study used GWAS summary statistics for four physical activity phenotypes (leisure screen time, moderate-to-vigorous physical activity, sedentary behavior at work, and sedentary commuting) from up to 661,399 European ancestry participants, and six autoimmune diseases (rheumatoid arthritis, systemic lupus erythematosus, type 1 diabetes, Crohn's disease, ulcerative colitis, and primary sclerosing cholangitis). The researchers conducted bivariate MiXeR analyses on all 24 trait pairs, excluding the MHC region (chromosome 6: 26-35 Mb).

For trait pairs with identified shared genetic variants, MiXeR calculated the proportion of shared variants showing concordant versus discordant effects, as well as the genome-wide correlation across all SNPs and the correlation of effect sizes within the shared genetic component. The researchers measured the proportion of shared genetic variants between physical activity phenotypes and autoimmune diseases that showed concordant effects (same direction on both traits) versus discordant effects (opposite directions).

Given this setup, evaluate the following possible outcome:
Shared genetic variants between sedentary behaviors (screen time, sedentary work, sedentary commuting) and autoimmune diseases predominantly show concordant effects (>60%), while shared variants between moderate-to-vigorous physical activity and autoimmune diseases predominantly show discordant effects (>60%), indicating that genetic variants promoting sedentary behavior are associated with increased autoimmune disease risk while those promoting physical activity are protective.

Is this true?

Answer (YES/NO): NO